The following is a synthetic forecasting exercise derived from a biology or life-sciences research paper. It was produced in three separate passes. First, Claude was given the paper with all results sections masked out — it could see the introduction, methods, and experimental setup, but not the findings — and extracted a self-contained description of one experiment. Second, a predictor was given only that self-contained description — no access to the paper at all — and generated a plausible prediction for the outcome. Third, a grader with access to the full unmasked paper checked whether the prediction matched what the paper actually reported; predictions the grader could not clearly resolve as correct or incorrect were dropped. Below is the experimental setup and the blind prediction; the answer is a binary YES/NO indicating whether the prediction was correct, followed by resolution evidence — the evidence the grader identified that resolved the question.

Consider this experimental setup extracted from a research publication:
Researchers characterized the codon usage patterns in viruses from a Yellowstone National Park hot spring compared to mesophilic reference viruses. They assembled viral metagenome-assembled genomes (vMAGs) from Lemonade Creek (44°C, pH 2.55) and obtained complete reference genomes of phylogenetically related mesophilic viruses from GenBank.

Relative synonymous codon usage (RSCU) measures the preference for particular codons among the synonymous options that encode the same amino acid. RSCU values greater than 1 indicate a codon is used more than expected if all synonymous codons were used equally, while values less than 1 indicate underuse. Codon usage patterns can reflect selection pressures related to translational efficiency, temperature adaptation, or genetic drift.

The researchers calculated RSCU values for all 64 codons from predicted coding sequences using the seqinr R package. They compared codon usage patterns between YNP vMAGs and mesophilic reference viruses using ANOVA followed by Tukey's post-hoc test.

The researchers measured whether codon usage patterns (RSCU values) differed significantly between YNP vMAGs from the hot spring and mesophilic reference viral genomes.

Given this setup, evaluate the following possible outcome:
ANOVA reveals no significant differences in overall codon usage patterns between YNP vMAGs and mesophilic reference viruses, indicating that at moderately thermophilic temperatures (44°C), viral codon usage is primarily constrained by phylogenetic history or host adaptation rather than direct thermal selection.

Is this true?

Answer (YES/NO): NO